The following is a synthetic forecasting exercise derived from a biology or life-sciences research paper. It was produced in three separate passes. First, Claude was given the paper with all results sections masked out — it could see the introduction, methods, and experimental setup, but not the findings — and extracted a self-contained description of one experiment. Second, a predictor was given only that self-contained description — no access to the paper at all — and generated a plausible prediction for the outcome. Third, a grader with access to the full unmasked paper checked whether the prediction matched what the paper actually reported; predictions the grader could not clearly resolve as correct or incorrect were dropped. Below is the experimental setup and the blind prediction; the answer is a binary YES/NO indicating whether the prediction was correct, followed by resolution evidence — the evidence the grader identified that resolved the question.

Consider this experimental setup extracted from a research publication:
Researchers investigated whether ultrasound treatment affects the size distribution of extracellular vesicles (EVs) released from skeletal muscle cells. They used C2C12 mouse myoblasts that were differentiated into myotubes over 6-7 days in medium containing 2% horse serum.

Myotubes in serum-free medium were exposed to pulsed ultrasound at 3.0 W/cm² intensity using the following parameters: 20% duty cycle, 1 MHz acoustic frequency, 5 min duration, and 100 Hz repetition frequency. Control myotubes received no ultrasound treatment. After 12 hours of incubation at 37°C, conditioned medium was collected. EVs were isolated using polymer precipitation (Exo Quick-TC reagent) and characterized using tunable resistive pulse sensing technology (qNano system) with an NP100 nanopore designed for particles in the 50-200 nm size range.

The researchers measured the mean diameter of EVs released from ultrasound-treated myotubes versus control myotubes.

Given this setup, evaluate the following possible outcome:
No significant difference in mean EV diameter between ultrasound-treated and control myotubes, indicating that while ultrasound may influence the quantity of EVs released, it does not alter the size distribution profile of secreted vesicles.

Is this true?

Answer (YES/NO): YES